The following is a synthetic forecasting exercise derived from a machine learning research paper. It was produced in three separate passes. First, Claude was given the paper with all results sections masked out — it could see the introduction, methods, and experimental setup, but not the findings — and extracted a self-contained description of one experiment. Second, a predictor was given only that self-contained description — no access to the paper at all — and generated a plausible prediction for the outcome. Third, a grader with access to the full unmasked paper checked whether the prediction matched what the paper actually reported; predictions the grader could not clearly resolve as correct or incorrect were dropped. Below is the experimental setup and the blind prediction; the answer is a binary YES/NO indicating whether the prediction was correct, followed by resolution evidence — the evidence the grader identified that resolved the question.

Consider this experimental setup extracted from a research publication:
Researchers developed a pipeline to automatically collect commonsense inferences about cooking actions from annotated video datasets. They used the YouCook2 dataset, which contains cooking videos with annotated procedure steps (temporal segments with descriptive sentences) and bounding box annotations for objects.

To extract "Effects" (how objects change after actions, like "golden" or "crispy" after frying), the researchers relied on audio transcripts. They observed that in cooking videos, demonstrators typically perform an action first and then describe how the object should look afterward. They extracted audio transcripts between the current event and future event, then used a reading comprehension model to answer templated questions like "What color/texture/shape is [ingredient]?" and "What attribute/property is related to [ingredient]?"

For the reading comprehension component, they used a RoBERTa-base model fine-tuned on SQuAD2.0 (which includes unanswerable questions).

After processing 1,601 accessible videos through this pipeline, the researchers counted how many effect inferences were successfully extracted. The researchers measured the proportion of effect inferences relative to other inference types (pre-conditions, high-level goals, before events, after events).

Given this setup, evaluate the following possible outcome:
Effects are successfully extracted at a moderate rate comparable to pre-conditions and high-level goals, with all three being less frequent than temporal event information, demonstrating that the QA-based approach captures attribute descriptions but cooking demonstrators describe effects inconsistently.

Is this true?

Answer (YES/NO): NO